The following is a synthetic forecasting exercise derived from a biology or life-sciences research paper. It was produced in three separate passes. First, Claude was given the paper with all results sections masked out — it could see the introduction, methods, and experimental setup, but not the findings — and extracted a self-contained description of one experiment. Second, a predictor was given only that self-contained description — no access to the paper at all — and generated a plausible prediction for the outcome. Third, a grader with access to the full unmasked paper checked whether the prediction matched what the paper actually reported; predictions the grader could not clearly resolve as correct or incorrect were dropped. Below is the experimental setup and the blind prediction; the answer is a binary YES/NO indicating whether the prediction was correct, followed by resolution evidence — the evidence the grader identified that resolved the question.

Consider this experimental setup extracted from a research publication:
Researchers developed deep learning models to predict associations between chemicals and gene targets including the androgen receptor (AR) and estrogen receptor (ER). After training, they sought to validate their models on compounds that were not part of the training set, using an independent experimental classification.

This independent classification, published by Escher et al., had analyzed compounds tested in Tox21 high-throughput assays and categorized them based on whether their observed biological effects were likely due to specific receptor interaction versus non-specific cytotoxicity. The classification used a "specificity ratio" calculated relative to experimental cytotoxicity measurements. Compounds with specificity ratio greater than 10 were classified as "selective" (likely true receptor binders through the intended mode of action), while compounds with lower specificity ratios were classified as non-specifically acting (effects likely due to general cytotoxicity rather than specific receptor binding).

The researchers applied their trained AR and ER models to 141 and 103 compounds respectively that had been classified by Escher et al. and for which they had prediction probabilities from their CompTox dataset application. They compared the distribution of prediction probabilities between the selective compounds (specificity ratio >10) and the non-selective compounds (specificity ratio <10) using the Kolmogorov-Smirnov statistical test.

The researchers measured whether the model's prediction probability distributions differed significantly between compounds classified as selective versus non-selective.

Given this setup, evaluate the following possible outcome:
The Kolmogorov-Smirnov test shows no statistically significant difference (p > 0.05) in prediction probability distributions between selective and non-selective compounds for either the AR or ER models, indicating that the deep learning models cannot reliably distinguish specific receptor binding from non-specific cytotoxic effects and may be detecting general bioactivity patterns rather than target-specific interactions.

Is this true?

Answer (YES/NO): NO